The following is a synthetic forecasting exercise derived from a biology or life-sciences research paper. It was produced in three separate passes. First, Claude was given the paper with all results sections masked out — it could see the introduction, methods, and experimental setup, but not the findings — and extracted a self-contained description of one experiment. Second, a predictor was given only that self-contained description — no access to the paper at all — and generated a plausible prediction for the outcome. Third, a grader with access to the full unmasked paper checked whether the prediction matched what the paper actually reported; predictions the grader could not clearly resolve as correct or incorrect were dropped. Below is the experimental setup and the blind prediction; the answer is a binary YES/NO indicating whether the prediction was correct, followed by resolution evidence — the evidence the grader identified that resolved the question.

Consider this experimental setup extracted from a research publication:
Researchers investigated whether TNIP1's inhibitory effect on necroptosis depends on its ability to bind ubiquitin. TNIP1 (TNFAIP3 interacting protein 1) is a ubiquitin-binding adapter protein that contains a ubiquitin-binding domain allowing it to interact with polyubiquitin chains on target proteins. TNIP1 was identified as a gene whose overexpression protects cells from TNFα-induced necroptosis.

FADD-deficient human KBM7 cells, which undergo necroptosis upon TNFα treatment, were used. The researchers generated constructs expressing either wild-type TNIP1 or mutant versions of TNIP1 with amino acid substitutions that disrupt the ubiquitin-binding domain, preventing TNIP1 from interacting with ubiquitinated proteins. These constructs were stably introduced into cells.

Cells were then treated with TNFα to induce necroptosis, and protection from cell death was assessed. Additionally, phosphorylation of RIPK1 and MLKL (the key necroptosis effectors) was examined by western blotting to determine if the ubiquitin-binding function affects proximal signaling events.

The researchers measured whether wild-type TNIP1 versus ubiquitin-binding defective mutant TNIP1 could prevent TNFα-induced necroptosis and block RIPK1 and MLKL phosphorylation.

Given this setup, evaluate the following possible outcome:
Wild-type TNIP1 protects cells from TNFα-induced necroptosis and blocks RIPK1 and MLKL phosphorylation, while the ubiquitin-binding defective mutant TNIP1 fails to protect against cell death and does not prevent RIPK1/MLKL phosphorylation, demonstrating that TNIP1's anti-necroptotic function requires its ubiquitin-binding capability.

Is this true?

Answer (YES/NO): YES